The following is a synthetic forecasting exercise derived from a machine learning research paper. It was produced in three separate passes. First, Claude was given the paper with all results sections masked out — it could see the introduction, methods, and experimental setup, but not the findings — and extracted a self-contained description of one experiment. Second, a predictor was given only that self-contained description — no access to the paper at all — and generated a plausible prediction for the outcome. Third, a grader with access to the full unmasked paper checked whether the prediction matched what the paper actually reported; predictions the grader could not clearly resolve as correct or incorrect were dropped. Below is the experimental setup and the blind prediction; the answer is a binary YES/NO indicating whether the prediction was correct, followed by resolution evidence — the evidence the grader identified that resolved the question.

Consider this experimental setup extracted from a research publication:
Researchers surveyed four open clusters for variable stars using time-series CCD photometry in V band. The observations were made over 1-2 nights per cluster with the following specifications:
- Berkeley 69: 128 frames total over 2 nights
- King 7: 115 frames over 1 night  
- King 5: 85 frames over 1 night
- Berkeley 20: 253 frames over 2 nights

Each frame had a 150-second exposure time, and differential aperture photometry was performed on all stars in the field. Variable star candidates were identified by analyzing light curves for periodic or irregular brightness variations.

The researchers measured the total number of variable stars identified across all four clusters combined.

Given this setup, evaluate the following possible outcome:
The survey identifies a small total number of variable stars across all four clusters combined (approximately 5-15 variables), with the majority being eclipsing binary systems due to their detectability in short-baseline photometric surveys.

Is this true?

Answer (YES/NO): NO